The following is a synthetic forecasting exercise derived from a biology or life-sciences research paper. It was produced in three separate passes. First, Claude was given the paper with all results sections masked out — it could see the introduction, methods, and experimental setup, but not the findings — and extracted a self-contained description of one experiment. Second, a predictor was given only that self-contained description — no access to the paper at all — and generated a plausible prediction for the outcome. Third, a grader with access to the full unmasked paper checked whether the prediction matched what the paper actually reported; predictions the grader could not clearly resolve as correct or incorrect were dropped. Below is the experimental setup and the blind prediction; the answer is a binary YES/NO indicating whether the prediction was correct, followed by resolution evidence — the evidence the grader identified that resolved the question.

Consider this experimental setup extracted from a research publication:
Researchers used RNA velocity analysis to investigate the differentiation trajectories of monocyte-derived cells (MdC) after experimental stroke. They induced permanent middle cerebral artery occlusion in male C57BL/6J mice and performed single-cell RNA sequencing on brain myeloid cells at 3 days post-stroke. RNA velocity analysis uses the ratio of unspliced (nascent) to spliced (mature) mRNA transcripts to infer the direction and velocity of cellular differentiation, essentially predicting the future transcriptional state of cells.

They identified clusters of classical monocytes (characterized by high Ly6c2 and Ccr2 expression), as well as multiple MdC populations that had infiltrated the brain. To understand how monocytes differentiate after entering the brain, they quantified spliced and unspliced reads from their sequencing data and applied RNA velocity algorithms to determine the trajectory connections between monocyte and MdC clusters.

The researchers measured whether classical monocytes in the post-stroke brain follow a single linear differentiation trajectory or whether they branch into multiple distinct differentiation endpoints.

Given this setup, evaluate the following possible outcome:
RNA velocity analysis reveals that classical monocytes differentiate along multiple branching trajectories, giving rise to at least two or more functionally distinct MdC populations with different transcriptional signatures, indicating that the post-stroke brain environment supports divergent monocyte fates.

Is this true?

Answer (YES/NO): YES